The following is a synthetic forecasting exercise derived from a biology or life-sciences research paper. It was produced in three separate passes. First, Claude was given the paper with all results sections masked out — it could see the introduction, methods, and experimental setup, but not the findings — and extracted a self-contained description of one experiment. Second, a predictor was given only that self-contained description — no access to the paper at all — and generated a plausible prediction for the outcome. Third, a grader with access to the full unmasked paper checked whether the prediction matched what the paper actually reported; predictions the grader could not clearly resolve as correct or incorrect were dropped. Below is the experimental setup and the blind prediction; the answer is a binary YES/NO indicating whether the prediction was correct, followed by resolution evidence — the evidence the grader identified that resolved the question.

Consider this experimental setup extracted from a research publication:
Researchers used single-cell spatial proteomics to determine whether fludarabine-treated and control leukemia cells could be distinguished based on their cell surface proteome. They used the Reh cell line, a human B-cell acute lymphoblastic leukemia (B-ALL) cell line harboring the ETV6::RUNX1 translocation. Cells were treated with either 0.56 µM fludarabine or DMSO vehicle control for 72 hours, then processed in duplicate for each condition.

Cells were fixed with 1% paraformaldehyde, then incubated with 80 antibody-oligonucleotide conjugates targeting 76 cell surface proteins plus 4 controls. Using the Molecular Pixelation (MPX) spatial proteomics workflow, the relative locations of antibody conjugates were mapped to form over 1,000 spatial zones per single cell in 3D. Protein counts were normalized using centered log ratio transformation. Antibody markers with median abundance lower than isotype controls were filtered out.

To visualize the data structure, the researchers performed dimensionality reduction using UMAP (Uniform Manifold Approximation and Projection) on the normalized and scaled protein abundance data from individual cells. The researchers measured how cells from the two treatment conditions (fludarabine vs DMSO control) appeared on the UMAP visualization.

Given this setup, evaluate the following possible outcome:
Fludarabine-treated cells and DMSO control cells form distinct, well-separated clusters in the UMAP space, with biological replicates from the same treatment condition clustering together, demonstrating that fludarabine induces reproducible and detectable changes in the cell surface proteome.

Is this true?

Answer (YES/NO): YES